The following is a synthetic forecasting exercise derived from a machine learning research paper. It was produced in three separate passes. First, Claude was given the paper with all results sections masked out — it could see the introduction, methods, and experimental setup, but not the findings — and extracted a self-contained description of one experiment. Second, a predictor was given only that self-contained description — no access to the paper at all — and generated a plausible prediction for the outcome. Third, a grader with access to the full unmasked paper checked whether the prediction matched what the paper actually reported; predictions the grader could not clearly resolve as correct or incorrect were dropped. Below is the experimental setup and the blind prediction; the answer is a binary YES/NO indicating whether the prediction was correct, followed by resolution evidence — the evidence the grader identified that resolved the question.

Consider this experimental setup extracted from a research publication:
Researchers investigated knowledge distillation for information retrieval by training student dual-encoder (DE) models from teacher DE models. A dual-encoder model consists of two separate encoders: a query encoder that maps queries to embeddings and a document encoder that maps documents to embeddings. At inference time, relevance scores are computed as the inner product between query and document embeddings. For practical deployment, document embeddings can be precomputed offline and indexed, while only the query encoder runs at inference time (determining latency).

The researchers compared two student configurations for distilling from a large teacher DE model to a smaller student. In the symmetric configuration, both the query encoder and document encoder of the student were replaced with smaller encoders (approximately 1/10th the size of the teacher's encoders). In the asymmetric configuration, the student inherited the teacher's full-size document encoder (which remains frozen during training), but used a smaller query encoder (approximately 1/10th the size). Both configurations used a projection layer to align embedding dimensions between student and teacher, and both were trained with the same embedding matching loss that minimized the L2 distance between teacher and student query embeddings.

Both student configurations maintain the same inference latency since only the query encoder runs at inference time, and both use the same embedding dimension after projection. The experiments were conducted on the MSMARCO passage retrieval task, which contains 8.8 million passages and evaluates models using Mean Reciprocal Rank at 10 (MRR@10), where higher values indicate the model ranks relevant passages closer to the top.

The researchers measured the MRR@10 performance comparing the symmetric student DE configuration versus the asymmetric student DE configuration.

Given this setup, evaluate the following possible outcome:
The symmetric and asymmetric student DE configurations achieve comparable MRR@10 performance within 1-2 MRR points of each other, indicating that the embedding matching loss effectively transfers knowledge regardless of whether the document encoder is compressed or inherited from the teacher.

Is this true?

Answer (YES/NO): YES